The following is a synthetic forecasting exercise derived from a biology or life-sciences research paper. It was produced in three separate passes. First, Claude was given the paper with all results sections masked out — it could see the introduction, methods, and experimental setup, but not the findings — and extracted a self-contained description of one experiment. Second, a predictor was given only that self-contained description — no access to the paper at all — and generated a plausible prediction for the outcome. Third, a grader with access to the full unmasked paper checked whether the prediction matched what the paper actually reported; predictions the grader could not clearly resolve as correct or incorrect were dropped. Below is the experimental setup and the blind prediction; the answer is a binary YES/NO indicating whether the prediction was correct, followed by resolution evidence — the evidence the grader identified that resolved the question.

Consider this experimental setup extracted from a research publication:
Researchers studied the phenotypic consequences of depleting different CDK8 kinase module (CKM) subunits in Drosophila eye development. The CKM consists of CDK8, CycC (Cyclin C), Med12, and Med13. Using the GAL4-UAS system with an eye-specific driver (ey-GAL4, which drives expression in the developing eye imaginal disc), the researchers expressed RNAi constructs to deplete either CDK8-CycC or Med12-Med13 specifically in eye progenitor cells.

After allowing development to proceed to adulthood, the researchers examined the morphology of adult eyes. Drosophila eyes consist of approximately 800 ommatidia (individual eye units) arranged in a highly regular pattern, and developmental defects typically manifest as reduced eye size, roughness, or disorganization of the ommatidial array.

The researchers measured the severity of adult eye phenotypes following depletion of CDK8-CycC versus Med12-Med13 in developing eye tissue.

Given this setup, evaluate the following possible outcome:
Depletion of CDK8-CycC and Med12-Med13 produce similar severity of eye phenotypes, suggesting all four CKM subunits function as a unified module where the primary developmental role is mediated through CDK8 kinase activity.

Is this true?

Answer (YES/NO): NO